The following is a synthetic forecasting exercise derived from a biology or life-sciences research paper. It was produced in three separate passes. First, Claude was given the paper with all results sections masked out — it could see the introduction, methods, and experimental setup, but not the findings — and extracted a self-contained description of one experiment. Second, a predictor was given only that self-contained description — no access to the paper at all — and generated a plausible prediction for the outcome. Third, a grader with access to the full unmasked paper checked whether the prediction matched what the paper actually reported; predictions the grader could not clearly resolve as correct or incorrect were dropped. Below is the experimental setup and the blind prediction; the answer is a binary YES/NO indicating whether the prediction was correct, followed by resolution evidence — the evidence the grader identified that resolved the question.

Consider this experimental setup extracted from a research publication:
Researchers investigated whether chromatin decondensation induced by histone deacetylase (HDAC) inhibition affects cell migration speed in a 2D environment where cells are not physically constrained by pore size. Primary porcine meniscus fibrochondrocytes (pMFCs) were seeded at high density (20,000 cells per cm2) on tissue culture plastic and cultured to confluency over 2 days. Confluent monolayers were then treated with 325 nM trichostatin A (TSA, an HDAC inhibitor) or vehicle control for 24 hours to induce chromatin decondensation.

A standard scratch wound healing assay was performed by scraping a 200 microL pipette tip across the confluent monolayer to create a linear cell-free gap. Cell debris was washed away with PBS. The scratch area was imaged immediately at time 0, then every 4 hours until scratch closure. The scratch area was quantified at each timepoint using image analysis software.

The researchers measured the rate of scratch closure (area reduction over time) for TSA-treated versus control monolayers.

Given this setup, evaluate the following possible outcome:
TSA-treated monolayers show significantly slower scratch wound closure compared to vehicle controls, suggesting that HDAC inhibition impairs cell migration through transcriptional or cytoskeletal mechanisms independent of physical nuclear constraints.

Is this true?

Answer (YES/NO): NO